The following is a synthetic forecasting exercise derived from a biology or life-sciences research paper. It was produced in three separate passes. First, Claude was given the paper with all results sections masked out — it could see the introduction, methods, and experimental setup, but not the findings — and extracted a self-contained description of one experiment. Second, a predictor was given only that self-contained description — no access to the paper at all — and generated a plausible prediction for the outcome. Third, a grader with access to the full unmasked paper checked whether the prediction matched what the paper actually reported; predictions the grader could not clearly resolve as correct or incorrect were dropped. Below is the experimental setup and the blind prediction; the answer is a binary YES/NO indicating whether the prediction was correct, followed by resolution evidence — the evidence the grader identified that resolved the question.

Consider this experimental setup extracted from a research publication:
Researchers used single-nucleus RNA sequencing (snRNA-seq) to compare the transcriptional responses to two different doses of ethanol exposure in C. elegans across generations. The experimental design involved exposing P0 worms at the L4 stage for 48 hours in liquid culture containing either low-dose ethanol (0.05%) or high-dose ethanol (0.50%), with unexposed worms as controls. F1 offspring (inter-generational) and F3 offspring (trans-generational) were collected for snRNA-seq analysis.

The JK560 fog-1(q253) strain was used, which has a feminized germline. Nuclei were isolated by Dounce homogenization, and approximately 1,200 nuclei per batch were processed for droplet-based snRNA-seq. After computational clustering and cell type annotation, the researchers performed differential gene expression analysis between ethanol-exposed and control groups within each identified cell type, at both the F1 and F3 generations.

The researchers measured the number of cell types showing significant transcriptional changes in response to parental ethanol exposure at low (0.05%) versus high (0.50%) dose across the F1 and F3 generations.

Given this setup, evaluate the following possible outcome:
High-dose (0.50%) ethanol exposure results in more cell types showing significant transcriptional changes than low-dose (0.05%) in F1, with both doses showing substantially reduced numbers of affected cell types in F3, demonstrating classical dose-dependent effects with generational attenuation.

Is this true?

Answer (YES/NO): NO